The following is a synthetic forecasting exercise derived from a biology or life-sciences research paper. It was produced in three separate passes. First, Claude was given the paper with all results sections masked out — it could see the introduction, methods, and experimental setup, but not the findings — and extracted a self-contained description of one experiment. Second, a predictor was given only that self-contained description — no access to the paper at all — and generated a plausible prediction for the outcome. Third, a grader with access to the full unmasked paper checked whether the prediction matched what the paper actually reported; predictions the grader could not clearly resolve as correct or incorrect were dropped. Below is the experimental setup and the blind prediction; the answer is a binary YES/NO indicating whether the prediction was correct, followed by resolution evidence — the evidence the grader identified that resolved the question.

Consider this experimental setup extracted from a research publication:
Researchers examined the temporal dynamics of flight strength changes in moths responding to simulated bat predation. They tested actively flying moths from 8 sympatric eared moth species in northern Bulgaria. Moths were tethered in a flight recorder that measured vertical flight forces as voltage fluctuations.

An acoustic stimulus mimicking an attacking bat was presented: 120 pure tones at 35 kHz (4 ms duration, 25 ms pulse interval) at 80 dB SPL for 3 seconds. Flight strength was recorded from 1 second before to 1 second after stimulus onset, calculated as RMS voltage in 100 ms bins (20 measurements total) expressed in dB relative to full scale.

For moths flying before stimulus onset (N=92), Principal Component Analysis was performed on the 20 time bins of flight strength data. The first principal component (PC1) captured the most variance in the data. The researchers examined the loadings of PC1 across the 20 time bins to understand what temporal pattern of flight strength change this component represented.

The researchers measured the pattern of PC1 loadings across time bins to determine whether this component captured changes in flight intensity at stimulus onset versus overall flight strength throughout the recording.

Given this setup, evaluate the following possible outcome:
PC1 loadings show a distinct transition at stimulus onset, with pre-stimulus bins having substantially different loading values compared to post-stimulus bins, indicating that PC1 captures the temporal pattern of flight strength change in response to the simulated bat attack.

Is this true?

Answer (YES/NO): NO